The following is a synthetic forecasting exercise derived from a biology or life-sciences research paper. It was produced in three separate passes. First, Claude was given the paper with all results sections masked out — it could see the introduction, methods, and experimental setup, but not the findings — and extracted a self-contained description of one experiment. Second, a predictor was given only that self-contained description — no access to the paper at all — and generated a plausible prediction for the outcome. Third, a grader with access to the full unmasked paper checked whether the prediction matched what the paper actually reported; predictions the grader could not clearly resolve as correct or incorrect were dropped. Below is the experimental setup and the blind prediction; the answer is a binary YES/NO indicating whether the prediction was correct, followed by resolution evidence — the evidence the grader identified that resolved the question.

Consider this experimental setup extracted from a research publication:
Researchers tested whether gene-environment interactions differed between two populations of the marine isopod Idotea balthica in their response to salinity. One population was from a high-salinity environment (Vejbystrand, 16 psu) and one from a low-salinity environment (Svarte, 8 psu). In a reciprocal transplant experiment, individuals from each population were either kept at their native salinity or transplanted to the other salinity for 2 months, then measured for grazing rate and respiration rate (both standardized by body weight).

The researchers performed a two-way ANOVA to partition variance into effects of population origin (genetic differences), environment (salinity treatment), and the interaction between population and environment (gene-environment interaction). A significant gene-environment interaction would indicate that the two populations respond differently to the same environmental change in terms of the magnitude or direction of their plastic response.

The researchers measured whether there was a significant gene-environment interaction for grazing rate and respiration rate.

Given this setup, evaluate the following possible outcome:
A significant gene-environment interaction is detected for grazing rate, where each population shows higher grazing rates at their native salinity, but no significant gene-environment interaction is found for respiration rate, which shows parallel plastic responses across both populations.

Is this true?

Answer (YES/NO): NO